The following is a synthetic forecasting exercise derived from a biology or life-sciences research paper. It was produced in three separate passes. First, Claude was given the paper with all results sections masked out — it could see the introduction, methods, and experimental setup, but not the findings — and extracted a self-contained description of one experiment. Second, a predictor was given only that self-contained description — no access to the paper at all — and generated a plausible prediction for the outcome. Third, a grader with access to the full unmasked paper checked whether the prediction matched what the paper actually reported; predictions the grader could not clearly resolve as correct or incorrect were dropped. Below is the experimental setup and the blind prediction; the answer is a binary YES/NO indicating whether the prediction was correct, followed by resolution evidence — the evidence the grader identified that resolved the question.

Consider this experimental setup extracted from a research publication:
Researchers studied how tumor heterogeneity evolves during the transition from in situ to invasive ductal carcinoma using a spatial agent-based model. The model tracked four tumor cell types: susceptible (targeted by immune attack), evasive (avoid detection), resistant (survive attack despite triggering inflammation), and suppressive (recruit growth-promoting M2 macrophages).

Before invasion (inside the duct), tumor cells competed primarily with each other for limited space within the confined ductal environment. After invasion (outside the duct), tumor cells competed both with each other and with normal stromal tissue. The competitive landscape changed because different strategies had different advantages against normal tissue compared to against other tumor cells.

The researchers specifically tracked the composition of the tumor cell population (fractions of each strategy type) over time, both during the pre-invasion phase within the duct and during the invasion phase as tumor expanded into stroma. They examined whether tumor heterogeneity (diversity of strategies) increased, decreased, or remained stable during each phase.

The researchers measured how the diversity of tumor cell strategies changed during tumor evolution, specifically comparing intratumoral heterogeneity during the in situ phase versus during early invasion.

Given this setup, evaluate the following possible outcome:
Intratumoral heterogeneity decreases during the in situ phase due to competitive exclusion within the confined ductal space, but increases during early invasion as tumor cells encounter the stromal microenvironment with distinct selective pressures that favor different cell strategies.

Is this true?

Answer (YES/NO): YES